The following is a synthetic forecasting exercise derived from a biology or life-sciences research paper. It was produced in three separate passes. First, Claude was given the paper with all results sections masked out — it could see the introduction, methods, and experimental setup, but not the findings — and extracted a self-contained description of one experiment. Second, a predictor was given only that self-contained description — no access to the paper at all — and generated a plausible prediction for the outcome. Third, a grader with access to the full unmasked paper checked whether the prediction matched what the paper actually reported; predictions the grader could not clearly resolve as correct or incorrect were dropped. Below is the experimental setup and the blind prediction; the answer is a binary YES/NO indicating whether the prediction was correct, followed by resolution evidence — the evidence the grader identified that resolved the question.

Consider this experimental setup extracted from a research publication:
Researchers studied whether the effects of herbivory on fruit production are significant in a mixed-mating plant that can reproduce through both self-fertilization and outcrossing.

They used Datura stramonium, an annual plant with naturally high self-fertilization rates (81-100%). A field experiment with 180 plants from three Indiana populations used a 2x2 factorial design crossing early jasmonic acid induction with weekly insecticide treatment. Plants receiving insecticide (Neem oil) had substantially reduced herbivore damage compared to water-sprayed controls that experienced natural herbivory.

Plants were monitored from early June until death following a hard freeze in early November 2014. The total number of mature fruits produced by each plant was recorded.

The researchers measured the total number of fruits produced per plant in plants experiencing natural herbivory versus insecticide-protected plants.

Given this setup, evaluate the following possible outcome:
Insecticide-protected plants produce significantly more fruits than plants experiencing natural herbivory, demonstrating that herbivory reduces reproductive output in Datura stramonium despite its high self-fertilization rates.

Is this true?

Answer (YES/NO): NO